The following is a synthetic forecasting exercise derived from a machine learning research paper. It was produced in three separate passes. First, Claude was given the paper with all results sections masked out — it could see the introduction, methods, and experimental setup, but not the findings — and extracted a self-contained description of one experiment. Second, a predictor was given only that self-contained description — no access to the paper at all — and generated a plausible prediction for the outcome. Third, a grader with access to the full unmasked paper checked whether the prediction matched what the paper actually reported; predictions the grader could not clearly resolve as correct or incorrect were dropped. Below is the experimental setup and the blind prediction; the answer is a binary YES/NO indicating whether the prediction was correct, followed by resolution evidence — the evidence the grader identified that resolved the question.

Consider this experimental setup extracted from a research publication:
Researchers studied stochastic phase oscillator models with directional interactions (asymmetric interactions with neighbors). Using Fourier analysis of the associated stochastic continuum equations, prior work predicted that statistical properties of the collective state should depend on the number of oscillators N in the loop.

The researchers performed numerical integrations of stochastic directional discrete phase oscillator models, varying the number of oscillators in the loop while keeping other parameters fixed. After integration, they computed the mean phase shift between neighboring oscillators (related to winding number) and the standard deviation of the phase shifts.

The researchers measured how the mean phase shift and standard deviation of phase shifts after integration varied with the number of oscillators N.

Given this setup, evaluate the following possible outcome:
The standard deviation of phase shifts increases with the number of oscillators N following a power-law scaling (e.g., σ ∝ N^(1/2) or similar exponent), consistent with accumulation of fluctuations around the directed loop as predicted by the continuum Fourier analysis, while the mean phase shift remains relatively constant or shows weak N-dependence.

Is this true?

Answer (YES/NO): NO